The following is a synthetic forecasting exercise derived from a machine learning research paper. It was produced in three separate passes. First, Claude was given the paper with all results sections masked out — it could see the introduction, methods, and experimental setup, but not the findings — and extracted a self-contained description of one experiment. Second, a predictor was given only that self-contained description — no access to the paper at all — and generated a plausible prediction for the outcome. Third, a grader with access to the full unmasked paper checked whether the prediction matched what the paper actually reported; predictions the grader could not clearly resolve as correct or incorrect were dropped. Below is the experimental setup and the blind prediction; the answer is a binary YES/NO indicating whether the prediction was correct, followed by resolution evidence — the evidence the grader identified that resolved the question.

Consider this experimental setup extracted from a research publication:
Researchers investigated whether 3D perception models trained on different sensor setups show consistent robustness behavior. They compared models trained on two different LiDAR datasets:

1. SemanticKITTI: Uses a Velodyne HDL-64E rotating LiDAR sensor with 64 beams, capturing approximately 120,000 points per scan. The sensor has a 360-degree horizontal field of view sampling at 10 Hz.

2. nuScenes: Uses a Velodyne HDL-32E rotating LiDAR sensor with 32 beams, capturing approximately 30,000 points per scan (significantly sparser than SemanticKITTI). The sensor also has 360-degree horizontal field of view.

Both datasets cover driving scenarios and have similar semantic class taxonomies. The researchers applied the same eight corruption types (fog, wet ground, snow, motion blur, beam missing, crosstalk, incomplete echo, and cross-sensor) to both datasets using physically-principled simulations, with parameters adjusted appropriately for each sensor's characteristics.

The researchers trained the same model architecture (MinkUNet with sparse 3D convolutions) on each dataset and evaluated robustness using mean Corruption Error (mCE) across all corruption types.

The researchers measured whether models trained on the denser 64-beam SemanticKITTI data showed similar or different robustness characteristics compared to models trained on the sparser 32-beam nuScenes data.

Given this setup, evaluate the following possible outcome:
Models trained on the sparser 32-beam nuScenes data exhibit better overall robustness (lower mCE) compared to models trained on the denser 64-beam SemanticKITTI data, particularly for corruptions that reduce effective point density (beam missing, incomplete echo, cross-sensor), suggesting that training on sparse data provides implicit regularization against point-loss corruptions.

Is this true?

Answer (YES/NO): NO